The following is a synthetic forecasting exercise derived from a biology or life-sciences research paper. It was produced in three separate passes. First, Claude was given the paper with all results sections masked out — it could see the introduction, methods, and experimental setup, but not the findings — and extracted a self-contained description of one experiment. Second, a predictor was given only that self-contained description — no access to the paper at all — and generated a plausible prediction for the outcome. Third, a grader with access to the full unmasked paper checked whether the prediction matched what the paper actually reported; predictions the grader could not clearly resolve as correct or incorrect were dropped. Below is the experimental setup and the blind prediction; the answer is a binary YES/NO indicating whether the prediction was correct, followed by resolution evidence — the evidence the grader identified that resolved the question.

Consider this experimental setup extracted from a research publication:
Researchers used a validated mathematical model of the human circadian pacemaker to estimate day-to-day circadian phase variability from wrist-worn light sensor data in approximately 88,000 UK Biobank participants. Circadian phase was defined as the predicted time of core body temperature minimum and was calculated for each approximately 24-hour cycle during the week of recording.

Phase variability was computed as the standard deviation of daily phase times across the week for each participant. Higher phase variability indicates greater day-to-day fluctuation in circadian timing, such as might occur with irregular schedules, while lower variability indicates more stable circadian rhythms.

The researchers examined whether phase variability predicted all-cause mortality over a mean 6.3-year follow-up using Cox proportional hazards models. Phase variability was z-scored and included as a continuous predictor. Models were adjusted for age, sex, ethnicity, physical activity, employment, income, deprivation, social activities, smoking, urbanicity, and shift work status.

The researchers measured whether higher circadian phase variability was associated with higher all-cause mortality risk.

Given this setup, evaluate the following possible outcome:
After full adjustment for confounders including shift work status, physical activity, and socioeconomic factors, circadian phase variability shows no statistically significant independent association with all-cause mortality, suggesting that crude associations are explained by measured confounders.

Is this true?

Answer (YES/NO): NO